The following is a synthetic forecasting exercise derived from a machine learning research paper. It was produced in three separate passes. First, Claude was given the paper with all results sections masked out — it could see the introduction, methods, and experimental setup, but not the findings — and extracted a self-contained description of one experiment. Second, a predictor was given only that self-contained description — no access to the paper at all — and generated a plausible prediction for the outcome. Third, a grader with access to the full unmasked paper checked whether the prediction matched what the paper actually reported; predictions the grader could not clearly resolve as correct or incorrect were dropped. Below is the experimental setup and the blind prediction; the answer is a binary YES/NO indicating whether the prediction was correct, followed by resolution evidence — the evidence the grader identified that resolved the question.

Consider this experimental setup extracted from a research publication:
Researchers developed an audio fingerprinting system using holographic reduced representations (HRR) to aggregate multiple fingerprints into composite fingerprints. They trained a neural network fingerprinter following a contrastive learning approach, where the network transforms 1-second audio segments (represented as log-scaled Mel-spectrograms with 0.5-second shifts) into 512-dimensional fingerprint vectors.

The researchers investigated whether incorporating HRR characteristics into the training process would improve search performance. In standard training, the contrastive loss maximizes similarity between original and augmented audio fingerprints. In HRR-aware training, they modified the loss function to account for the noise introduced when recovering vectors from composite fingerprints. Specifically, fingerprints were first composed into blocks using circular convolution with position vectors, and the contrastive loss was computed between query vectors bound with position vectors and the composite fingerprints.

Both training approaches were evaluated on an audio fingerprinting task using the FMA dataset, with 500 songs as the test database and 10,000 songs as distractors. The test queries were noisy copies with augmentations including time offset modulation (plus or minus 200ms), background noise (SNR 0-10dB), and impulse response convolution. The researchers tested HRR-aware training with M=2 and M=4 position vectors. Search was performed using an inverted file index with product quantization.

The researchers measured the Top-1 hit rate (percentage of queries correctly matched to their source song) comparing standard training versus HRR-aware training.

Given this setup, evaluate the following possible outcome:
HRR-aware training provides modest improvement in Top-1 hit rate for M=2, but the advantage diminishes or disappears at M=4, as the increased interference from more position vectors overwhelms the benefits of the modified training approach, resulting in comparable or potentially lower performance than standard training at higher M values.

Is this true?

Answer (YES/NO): YES